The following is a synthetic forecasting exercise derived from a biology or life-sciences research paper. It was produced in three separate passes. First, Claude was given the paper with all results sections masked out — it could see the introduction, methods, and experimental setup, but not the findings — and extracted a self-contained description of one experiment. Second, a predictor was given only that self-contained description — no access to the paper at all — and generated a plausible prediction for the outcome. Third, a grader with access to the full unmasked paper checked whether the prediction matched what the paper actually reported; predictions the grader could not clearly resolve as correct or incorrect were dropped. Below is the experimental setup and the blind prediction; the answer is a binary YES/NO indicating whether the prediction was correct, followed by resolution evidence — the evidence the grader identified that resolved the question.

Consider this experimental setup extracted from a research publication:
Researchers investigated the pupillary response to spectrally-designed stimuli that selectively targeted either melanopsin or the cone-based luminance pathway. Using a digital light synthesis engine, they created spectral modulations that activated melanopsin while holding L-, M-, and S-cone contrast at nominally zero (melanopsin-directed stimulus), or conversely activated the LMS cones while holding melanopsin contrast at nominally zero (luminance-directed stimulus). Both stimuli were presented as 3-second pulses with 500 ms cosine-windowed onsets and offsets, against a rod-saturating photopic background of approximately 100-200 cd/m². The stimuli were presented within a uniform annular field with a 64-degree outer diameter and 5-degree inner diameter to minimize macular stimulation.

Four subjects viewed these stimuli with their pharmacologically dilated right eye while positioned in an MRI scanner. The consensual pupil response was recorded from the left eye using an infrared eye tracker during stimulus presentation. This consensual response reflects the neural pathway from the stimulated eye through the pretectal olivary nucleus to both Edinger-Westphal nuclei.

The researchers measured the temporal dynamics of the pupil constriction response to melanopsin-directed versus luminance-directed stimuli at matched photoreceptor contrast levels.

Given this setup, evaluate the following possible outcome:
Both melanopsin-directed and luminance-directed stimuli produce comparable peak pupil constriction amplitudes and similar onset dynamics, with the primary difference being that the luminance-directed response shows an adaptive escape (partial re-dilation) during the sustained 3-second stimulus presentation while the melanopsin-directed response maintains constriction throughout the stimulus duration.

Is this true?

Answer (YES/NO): NO